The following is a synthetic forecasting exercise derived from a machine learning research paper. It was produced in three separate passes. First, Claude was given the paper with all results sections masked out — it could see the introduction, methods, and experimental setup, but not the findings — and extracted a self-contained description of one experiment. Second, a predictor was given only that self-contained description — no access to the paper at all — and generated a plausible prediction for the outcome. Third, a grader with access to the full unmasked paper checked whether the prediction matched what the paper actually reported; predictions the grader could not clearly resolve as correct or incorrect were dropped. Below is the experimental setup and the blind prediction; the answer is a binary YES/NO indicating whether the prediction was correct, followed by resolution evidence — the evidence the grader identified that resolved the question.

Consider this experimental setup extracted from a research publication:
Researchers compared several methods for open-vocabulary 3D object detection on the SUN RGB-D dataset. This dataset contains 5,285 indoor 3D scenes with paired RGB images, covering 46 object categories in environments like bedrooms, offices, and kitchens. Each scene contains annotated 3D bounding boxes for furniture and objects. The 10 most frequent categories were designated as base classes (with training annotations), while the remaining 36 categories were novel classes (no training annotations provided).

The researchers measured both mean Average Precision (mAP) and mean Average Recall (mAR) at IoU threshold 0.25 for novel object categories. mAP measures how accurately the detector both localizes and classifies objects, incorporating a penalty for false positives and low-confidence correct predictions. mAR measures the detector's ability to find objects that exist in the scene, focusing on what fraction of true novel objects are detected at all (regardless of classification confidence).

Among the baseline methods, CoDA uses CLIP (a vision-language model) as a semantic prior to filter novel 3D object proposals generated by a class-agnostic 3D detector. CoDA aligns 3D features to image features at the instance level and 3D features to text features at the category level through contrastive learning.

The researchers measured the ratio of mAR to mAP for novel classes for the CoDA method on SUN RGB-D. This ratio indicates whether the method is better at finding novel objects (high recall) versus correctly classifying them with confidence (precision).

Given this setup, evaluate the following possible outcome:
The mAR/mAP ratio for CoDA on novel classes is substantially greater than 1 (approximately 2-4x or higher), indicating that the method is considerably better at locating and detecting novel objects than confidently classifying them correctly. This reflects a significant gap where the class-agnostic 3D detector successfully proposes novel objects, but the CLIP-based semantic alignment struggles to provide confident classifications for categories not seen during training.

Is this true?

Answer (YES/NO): YES